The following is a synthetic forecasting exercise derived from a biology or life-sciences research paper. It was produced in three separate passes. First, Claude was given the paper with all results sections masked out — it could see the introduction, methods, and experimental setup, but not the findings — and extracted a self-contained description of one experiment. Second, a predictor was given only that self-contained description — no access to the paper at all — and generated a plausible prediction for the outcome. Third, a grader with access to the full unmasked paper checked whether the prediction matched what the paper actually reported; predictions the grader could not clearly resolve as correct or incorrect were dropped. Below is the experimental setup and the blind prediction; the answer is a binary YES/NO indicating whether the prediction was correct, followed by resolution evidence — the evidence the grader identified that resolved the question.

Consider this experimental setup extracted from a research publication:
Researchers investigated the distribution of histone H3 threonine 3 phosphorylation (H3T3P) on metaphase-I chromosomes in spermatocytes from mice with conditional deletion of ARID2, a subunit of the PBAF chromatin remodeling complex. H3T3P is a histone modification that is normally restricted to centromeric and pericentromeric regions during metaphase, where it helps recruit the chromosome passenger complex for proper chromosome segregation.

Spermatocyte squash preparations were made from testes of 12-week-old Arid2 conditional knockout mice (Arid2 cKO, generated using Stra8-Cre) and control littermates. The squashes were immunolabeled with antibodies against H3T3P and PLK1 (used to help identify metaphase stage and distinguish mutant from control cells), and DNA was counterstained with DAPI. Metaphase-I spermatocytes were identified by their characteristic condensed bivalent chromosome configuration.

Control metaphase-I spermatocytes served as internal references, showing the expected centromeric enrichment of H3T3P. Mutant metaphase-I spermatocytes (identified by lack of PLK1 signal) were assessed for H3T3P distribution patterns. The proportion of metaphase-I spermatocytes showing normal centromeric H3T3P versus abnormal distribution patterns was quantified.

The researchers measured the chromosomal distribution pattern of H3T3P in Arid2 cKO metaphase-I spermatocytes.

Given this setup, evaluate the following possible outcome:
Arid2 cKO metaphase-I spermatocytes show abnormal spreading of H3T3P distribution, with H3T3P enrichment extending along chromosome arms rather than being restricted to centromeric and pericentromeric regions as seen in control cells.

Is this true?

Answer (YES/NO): YES